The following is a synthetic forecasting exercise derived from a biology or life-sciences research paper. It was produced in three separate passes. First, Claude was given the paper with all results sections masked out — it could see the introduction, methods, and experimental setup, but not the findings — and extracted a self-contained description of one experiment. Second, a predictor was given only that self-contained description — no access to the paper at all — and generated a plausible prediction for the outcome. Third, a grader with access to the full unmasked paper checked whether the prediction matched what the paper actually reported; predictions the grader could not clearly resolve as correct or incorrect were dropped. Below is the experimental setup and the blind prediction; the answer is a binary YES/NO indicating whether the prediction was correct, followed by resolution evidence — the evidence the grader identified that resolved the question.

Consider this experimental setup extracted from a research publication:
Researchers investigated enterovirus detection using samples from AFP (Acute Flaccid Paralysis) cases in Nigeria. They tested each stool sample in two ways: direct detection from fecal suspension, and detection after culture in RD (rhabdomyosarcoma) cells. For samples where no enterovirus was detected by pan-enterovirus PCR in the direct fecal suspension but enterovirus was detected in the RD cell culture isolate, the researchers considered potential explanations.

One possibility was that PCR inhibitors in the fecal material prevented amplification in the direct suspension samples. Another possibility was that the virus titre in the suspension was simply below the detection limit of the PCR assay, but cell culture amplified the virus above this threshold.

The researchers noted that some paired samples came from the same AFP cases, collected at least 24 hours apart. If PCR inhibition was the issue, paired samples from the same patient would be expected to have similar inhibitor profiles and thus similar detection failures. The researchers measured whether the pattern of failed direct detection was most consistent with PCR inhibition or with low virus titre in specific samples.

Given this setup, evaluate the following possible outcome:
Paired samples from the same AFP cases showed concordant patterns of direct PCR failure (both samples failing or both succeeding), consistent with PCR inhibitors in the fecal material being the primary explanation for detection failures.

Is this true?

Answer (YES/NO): NO